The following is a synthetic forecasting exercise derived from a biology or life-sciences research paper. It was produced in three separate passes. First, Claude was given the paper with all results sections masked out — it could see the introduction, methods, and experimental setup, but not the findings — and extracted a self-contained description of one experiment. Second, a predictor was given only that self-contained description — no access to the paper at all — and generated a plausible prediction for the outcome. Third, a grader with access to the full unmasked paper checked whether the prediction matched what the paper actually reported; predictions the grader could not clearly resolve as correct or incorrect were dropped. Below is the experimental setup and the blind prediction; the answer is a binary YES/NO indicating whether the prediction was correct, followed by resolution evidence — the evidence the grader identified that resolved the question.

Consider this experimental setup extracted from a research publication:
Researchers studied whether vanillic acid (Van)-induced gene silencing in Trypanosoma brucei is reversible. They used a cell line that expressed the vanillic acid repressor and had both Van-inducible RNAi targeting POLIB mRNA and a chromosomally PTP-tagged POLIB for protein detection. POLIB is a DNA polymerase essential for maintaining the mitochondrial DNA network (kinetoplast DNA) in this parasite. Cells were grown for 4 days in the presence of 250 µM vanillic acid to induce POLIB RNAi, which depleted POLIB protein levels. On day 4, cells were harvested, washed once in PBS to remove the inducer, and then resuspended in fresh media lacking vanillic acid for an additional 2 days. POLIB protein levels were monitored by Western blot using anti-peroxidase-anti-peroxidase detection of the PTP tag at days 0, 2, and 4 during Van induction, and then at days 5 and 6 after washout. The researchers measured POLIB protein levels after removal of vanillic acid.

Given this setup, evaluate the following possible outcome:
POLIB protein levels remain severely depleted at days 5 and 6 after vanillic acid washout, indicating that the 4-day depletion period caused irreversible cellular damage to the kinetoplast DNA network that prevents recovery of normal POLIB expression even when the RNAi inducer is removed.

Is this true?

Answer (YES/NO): NO